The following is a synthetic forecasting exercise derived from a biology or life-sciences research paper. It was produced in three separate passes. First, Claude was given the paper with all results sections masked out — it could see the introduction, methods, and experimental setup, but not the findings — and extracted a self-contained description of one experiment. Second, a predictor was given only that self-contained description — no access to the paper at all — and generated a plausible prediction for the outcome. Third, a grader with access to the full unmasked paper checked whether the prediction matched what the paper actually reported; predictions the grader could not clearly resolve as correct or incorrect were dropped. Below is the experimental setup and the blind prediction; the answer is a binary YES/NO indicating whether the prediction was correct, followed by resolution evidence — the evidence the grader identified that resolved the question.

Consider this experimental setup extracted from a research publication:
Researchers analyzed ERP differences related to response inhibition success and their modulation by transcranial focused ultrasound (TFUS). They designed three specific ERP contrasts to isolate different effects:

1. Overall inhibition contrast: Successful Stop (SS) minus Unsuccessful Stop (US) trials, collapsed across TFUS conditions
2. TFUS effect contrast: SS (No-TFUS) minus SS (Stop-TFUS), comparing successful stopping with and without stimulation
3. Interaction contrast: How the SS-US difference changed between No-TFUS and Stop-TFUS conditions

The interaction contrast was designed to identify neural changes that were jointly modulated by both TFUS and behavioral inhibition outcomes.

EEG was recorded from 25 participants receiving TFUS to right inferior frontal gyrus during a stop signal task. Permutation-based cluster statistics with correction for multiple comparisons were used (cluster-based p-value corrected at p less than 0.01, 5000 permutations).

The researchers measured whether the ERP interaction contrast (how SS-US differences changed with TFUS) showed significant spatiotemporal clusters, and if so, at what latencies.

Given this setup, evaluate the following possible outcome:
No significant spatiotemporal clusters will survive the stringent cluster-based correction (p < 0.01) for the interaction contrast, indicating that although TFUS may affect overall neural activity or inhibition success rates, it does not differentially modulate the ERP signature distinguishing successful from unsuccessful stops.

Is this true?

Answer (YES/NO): NO